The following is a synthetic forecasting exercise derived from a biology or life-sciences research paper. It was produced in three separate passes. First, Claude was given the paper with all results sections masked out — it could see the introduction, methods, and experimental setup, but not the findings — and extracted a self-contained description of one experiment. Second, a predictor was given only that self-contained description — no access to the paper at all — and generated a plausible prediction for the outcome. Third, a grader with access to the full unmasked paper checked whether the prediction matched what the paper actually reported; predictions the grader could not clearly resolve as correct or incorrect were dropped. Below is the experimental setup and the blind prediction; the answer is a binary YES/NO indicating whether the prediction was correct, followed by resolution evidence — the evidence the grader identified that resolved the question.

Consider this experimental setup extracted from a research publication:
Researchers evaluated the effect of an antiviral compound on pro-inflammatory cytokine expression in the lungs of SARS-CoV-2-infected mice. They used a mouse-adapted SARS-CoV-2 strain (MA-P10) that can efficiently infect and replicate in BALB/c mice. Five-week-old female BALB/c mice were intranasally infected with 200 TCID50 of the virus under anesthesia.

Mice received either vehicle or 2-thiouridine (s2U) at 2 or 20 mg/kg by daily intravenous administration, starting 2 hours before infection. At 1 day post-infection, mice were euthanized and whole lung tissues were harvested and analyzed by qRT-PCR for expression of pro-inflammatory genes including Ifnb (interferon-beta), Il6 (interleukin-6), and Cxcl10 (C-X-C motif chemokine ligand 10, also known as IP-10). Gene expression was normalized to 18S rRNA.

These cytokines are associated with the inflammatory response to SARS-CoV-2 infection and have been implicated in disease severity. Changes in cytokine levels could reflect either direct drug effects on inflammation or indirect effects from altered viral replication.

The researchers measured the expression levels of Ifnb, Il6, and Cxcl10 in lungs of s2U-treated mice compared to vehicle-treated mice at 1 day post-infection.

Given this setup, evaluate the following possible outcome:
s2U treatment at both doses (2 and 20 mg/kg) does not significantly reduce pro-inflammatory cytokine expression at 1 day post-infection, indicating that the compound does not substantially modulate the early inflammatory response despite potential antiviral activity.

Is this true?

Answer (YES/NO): NO